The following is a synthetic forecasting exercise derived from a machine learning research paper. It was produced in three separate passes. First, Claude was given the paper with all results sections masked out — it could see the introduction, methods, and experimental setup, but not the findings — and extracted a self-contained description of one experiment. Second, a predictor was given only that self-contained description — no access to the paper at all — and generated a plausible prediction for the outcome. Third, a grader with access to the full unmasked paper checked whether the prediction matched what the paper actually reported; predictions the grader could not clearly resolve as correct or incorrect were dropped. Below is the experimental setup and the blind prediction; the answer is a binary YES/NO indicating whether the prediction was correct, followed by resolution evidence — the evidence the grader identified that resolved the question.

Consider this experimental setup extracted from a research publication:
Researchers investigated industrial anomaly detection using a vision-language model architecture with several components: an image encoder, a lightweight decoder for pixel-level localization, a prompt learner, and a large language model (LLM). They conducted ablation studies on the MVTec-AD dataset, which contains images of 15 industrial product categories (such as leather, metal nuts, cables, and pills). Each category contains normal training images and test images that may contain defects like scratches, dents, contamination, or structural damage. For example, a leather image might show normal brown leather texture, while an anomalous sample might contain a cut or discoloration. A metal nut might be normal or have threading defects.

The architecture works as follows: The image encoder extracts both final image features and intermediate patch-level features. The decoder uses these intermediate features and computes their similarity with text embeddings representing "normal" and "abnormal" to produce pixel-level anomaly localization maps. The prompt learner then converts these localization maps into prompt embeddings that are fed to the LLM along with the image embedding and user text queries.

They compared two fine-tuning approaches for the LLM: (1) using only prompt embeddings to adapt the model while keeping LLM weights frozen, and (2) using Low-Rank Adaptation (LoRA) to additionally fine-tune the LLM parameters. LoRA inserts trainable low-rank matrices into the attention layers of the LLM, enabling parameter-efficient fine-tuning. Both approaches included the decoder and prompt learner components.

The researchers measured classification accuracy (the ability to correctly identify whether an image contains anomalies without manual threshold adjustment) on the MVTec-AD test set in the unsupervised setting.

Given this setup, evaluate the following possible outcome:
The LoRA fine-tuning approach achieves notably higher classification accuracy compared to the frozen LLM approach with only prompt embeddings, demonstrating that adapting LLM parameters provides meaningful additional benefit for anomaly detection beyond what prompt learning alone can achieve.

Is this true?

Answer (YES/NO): NO